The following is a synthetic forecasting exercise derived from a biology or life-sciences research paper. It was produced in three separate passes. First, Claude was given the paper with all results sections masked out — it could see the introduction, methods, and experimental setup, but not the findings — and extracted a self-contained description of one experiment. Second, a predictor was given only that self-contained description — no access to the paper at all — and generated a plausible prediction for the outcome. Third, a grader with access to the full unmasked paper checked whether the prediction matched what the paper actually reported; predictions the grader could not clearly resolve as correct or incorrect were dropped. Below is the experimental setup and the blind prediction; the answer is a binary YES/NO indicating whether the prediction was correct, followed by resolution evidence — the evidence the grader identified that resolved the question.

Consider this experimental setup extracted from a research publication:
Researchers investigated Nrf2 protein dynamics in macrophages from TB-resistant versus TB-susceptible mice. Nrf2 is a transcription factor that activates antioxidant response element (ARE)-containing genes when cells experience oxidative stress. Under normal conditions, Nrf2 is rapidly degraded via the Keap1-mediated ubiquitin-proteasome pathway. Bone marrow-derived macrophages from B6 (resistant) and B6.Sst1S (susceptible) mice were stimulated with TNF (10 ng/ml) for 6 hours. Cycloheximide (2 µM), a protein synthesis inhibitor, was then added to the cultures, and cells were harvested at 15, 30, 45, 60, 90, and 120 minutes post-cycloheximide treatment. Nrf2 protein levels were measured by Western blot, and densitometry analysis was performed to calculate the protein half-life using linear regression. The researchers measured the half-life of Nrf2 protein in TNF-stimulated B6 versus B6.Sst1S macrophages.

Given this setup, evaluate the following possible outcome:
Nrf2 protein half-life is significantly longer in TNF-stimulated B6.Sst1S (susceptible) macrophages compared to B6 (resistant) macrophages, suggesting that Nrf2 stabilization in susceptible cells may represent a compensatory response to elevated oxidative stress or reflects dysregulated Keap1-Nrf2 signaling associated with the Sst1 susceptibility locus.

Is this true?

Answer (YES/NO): NO